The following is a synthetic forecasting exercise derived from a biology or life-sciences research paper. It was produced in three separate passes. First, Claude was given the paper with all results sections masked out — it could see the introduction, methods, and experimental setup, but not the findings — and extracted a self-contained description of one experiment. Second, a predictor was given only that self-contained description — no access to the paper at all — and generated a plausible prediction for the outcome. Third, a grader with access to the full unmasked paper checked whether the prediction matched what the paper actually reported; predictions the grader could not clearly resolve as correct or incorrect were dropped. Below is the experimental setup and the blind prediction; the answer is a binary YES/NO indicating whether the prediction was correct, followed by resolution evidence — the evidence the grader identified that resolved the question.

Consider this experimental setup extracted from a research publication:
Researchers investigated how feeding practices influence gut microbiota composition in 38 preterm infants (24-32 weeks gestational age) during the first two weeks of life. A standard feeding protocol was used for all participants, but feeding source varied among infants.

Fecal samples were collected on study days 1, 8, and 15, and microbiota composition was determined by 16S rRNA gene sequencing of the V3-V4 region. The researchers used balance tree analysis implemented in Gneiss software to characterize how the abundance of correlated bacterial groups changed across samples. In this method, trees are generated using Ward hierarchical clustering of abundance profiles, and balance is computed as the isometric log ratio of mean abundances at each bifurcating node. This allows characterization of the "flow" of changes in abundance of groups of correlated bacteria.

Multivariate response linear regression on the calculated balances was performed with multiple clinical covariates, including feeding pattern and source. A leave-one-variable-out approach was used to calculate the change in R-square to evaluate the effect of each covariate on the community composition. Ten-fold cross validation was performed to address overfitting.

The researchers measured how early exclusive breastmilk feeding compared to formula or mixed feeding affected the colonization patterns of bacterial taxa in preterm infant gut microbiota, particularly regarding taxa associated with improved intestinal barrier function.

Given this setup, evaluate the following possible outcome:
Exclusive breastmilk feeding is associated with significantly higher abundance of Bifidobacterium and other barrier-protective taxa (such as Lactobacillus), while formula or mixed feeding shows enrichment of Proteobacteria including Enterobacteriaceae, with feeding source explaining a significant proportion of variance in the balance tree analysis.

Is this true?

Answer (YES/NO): NO